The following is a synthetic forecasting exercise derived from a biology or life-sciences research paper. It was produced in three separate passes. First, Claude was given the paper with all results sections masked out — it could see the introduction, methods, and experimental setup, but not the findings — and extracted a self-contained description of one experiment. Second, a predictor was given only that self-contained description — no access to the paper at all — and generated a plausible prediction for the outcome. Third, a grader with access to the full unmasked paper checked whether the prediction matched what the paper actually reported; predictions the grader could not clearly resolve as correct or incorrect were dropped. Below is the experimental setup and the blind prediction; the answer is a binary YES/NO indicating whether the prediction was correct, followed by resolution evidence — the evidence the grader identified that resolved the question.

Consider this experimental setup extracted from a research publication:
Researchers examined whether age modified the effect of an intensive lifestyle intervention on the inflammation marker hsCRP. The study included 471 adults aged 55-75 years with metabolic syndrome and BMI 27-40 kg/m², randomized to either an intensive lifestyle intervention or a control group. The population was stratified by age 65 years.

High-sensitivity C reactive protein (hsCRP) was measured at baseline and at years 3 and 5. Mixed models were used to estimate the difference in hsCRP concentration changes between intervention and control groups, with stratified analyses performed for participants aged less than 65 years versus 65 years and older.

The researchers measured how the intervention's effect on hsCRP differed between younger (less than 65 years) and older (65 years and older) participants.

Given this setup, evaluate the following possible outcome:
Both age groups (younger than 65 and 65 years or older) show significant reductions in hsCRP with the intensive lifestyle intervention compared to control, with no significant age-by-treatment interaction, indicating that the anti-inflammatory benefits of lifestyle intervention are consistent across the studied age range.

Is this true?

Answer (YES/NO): NO